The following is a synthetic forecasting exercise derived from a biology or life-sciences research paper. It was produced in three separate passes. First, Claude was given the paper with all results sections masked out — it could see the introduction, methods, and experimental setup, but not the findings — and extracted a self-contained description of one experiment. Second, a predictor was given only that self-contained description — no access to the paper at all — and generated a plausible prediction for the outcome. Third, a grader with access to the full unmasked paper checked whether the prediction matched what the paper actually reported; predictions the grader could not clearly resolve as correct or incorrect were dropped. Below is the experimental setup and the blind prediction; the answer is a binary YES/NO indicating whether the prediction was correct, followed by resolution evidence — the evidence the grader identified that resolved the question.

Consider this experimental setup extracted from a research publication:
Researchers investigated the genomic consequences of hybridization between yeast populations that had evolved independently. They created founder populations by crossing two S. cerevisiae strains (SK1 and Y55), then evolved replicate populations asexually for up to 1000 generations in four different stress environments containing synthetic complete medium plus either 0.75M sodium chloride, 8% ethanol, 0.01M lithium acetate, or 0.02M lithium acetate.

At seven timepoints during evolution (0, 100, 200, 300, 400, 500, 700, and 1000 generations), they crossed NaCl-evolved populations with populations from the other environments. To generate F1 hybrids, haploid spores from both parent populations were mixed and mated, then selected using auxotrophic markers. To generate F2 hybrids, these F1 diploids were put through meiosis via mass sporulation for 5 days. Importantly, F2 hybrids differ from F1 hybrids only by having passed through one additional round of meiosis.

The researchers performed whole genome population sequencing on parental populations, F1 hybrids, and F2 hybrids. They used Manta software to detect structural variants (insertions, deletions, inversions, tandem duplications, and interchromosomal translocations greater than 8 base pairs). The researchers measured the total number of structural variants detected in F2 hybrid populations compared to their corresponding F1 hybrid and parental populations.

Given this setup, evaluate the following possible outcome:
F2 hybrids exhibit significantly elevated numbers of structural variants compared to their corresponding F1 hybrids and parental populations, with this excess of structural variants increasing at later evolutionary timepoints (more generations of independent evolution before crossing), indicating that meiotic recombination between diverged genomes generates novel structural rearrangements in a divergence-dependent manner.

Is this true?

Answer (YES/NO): NO